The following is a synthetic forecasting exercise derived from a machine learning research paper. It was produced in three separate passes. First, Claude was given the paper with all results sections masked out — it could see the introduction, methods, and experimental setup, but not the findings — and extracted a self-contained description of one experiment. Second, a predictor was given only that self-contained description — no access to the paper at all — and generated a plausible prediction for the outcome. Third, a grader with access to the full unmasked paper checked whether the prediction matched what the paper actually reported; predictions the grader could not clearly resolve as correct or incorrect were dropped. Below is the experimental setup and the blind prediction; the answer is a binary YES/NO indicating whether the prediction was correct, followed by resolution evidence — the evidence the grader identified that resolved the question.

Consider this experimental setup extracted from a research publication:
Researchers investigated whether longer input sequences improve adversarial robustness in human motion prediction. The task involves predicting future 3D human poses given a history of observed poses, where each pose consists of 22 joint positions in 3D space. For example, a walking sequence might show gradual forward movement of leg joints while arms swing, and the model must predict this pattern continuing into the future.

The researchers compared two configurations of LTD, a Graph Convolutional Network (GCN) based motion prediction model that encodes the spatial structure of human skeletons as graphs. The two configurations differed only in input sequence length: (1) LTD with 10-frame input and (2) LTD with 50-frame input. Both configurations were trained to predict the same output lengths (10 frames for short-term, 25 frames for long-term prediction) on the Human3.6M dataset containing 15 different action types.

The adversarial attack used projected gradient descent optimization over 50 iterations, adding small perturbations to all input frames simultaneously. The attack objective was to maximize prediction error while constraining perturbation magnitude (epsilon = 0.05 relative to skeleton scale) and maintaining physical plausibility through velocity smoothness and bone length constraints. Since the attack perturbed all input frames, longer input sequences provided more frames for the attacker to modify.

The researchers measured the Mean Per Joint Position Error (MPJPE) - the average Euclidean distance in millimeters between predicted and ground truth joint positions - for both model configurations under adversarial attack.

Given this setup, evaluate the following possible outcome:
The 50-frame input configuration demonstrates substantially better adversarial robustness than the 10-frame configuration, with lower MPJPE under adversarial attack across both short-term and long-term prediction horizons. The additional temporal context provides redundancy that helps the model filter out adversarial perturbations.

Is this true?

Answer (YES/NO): YES